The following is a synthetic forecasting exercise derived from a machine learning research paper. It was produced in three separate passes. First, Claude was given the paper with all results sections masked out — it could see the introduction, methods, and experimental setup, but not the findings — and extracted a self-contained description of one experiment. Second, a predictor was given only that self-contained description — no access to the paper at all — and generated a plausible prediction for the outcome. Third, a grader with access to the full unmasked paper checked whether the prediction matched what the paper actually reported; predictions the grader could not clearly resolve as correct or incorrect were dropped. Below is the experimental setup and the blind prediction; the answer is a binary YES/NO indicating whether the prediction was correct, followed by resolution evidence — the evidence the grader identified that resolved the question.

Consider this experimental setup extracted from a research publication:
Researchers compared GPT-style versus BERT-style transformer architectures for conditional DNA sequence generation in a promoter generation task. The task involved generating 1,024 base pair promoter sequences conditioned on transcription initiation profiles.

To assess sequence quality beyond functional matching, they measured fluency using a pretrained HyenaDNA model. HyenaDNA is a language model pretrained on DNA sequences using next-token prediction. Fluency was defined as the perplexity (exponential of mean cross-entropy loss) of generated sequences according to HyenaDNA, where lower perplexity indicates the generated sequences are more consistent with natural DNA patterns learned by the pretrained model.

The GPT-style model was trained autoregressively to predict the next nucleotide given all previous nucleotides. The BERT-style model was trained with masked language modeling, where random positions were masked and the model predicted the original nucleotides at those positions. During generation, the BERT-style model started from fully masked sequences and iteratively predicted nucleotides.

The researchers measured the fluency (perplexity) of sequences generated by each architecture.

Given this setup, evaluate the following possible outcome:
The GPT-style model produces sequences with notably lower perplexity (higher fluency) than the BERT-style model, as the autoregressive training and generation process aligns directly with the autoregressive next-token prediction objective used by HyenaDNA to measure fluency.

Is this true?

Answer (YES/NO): YES